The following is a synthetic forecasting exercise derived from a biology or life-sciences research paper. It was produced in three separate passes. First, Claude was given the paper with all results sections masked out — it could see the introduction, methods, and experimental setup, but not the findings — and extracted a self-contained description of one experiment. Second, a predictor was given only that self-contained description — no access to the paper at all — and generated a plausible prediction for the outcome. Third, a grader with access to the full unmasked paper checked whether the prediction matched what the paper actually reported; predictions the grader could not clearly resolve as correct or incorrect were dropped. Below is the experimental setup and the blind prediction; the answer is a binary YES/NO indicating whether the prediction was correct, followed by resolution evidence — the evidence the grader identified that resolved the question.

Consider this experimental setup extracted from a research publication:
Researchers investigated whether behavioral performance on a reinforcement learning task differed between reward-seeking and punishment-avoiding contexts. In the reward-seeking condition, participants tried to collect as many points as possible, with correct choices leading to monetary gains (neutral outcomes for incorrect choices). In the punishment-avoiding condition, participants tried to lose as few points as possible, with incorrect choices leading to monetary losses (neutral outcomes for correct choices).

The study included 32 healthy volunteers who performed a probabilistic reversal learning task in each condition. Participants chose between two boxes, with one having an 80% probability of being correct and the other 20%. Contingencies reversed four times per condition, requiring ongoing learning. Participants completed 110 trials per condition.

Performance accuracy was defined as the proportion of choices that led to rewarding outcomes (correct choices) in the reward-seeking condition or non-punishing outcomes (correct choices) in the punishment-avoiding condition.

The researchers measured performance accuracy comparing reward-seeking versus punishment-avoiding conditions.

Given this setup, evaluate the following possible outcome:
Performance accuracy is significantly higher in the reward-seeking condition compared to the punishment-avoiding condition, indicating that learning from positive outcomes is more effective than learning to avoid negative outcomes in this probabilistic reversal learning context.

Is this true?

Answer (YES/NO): NO